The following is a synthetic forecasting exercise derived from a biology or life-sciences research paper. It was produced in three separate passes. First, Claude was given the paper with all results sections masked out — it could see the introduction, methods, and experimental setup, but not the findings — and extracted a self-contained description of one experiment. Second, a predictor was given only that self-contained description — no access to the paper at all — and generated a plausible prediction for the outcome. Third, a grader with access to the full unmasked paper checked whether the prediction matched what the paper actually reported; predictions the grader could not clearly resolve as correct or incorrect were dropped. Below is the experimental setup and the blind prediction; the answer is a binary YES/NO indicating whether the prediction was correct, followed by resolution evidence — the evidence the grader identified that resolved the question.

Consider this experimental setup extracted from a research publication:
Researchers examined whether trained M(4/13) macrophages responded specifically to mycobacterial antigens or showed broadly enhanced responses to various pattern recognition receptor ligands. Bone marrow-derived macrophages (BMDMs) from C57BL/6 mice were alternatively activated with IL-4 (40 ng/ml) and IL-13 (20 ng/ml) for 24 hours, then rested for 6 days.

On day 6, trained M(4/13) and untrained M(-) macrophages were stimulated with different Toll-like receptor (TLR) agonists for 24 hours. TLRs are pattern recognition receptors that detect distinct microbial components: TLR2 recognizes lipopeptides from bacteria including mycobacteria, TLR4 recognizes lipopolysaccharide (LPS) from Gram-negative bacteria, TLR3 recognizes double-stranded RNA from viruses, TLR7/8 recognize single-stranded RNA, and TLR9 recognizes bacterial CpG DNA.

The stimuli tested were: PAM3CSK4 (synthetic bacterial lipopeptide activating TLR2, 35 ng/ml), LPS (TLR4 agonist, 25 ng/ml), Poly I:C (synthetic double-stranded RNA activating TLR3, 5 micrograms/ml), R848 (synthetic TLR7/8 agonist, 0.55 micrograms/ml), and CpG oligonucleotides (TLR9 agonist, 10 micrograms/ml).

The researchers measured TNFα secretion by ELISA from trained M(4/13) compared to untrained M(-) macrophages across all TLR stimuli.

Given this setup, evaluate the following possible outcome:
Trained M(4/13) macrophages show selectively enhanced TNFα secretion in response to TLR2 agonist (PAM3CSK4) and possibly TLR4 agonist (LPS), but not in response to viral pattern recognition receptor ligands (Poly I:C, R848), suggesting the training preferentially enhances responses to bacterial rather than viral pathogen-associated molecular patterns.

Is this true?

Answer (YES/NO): NO